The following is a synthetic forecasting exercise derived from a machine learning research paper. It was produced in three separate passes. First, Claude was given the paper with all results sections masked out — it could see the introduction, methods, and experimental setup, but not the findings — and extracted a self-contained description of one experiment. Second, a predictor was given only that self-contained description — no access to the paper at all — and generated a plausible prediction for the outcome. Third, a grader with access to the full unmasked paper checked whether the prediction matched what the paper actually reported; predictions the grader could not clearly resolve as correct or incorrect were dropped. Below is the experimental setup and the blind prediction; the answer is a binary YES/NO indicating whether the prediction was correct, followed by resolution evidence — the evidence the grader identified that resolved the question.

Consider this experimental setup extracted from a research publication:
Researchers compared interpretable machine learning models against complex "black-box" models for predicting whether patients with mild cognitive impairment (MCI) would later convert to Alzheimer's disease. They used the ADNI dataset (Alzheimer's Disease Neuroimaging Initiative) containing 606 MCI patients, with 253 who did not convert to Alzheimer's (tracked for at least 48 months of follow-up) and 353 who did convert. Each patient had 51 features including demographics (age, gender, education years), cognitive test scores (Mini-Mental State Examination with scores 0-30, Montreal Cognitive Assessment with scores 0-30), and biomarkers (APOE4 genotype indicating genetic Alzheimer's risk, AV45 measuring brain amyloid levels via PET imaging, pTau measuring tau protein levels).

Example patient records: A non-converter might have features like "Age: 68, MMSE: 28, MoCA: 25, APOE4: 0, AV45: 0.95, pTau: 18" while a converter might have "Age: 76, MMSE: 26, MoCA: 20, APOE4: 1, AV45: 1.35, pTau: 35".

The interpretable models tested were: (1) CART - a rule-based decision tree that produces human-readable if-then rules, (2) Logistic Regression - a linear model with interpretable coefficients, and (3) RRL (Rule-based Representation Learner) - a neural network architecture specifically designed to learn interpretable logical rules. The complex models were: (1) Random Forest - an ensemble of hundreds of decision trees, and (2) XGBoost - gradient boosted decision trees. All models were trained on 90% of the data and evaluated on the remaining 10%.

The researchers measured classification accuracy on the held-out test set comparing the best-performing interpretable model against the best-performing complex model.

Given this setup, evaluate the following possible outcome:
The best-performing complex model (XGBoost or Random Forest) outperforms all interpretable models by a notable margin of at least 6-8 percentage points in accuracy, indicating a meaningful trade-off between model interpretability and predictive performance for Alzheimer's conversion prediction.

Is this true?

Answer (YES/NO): NO